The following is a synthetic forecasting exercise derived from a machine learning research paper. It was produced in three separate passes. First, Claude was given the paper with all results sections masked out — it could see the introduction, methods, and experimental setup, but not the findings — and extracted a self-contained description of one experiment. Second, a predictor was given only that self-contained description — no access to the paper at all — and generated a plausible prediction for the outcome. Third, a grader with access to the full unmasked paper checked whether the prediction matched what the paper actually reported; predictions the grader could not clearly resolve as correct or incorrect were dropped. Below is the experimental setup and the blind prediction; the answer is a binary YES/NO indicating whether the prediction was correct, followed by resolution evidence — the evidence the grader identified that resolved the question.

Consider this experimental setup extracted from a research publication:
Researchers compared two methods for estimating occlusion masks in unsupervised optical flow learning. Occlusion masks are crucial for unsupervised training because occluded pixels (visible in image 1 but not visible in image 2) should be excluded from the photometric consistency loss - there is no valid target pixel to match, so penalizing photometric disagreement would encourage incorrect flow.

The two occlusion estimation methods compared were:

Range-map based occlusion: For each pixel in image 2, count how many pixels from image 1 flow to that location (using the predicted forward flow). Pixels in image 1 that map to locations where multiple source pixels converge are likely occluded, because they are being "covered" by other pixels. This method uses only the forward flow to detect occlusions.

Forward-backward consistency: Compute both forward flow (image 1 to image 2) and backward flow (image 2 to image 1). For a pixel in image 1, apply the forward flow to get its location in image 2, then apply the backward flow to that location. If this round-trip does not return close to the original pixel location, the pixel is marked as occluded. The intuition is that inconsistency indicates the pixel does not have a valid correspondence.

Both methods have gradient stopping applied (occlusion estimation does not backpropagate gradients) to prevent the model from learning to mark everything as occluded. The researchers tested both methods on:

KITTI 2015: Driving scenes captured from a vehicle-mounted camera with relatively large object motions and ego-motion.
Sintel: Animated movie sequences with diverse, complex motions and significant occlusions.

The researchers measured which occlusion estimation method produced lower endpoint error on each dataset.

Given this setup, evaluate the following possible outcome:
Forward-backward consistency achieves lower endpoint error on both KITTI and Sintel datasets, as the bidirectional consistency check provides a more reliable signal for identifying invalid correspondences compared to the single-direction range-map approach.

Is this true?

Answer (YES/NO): NO